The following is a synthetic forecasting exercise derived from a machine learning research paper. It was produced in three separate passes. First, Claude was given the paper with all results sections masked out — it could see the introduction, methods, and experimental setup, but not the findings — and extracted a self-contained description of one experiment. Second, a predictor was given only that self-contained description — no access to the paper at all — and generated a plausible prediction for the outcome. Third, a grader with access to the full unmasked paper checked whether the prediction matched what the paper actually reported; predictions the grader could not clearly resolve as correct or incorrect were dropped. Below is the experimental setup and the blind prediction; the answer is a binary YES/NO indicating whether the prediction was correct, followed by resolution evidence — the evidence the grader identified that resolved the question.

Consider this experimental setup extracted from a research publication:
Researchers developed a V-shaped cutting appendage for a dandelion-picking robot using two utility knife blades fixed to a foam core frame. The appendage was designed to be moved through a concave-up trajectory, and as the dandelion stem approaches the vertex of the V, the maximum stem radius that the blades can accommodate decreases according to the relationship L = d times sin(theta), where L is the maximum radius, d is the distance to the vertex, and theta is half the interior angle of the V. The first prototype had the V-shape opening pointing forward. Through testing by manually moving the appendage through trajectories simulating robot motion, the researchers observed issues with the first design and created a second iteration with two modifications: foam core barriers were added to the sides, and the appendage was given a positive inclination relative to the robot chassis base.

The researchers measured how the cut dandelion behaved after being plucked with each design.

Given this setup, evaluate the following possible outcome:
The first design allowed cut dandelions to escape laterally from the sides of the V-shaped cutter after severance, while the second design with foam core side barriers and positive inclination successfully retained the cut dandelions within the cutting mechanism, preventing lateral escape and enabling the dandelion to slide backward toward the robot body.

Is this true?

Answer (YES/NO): YES